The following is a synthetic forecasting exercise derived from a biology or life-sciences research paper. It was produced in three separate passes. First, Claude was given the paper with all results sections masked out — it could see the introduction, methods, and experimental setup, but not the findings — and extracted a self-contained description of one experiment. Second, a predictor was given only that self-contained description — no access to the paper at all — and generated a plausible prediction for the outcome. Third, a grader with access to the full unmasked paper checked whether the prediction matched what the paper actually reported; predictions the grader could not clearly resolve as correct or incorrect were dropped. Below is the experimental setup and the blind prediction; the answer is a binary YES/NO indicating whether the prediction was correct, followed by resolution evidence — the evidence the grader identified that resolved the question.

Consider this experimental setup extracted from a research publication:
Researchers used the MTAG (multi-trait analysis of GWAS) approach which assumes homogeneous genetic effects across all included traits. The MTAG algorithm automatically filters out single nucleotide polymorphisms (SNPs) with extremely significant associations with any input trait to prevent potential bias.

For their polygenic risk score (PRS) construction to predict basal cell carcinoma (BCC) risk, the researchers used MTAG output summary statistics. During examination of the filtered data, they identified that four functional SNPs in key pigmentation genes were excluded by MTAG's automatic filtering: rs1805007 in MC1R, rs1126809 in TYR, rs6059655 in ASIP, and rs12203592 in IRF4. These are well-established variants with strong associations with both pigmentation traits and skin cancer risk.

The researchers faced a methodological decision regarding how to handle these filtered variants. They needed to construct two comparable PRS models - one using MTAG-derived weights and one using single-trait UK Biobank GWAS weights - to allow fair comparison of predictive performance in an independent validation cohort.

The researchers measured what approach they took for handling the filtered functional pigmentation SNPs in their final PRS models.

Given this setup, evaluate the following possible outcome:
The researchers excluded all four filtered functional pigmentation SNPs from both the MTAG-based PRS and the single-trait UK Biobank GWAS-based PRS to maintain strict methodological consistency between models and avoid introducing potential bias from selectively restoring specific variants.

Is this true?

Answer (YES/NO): NO